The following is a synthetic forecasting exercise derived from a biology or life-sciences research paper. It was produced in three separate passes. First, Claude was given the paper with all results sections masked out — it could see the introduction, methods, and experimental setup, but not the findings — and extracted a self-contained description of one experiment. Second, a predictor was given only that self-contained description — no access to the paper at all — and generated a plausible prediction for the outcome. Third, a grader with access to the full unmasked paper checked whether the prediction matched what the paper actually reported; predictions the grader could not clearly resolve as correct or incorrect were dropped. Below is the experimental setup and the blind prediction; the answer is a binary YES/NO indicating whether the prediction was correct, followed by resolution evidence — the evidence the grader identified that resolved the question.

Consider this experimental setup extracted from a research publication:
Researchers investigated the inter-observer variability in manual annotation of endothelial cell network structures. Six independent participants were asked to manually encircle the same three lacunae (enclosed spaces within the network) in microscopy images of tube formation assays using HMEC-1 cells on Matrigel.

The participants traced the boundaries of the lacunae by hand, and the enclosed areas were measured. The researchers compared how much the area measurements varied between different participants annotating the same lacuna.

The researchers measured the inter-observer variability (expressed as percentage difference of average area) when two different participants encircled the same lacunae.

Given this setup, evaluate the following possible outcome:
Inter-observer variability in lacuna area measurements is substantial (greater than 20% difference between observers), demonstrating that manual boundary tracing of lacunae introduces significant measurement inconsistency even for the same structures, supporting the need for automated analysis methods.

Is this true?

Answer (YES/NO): NO